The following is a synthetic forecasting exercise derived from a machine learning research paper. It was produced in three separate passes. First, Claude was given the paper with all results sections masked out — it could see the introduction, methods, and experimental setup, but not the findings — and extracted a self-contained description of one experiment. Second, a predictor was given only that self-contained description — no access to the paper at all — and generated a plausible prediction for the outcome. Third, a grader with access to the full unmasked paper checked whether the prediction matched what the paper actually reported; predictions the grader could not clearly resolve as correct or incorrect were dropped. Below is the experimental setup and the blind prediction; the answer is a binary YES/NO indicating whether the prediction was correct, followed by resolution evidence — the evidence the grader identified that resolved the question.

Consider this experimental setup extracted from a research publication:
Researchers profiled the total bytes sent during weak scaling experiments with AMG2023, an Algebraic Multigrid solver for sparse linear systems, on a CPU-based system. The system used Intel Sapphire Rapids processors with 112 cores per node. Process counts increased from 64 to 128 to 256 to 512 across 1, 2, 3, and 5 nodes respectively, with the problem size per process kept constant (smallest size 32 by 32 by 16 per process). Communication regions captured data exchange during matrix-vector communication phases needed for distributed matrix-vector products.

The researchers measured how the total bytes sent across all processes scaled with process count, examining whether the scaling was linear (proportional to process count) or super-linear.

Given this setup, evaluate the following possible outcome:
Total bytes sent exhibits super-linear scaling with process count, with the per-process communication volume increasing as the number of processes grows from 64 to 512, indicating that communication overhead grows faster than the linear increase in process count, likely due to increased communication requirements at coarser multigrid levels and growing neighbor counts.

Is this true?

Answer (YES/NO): YES